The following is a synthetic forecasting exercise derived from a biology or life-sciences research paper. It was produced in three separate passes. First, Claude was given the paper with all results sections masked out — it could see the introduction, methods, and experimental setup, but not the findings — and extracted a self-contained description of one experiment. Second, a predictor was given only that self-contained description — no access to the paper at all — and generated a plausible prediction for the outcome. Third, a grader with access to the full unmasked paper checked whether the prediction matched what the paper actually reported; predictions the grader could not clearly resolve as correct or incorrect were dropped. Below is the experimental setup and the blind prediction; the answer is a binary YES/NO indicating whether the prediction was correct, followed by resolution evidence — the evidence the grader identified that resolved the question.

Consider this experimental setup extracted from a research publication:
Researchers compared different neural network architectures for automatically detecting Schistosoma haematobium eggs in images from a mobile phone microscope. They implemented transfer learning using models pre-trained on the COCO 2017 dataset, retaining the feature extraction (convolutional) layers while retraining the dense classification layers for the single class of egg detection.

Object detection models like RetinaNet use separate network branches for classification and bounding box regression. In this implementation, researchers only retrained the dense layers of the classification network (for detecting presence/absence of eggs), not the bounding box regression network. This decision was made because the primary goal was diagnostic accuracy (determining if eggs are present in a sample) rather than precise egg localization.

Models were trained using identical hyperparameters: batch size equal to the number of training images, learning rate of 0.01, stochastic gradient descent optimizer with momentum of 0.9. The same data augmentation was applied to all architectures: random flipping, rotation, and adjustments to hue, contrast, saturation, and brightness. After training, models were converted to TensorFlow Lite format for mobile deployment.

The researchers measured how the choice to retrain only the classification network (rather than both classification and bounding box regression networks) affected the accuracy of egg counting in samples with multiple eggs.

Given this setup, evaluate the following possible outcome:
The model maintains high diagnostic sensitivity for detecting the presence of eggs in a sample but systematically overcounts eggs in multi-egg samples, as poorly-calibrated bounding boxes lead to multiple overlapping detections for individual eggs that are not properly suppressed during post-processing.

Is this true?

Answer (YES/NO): NO